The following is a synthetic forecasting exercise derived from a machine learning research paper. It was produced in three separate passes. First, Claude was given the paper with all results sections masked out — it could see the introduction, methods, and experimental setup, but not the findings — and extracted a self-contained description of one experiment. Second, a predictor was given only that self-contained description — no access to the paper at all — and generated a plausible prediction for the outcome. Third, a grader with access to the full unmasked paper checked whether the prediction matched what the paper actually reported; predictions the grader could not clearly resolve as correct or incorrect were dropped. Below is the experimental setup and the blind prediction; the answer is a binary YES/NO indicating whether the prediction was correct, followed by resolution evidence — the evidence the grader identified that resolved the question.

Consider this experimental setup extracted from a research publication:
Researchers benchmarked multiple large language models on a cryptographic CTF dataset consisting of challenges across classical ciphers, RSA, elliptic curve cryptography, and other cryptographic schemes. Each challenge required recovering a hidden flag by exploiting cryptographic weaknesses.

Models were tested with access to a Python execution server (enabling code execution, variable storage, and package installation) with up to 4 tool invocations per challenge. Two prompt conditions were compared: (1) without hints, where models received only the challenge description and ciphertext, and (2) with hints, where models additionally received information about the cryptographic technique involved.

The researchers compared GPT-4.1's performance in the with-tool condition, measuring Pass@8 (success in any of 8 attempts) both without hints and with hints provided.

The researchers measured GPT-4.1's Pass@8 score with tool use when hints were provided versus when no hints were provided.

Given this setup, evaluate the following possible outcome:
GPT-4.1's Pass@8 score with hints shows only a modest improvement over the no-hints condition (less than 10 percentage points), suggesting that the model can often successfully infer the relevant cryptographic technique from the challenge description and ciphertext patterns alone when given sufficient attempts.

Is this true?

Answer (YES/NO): NO